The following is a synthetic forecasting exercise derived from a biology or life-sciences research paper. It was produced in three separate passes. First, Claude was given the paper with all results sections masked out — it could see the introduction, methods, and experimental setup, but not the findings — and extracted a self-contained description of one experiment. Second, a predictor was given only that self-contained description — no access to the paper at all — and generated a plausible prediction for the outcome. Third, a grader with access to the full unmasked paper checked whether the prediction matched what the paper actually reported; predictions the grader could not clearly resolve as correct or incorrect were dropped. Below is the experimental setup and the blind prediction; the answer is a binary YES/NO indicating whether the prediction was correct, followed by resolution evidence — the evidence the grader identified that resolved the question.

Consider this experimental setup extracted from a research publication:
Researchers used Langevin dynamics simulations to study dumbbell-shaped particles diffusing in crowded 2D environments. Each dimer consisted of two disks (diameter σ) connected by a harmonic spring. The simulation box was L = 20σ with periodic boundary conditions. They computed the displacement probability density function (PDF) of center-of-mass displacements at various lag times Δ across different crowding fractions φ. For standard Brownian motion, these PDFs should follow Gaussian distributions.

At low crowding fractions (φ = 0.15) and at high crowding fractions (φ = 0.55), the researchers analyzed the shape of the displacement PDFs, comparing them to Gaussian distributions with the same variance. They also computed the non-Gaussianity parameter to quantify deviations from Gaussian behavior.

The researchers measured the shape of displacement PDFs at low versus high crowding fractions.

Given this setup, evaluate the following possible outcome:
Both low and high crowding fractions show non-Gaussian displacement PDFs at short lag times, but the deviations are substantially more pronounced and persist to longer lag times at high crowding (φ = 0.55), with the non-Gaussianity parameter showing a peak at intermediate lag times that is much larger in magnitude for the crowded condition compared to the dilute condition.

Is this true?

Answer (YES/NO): NO